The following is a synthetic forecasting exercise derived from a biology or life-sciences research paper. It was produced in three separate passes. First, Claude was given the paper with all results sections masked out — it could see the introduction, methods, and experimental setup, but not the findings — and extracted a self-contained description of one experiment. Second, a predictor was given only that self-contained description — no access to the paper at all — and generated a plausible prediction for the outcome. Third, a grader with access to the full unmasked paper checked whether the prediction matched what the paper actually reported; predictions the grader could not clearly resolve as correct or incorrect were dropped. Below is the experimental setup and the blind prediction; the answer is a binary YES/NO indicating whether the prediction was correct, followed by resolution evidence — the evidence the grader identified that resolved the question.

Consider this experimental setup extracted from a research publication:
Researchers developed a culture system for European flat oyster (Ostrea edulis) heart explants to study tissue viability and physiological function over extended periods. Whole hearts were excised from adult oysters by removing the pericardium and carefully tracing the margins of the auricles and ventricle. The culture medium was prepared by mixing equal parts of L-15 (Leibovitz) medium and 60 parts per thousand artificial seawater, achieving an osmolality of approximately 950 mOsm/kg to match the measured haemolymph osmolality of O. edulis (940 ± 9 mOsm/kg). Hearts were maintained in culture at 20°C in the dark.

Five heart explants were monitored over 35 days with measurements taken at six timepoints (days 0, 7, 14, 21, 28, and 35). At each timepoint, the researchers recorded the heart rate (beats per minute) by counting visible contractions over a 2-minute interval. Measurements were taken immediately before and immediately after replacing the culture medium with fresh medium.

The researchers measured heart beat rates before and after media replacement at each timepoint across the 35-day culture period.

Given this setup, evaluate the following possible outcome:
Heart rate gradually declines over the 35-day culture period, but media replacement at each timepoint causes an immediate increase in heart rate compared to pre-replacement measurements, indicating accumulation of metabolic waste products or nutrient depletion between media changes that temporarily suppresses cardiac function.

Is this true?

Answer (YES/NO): YES